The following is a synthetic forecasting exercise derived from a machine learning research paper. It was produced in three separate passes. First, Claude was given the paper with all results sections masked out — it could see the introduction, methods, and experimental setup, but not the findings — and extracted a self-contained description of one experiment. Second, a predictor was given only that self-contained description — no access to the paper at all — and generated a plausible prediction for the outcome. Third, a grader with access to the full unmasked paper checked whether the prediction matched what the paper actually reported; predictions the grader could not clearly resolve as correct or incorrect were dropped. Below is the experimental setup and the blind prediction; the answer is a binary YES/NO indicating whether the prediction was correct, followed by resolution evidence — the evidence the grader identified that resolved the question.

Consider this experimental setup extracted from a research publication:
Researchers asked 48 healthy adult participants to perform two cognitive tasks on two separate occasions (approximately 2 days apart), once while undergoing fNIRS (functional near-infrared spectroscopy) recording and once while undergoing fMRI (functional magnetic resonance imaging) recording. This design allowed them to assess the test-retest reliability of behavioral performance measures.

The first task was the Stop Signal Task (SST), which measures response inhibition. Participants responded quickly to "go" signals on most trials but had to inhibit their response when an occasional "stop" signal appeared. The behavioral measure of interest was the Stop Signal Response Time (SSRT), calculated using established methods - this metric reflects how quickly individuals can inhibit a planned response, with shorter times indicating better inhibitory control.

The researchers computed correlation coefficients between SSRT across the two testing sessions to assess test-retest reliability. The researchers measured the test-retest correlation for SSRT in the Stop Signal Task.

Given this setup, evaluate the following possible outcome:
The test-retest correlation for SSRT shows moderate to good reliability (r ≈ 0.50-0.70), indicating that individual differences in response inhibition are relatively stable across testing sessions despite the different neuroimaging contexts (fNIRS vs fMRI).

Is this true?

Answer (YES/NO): YES